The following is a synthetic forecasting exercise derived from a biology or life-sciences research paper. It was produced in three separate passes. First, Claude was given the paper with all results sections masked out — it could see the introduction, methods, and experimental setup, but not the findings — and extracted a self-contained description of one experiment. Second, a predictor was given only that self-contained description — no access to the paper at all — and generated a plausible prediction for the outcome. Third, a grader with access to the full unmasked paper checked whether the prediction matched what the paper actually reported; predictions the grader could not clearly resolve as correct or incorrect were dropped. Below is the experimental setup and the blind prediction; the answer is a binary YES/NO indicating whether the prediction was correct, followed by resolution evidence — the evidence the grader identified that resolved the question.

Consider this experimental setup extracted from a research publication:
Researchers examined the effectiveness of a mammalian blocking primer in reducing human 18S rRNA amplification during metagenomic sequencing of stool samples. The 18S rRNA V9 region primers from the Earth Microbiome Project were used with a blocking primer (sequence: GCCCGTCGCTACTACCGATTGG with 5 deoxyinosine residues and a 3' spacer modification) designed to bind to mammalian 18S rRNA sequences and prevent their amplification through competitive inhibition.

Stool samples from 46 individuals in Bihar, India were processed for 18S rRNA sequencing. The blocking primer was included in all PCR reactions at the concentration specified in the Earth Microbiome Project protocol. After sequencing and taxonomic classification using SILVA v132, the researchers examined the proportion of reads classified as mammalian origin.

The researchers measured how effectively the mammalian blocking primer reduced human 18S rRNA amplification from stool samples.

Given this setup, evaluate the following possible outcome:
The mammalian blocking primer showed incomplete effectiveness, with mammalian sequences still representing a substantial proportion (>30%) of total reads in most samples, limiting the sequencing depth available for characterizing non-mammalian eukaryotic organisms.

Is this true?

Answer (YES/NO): NO